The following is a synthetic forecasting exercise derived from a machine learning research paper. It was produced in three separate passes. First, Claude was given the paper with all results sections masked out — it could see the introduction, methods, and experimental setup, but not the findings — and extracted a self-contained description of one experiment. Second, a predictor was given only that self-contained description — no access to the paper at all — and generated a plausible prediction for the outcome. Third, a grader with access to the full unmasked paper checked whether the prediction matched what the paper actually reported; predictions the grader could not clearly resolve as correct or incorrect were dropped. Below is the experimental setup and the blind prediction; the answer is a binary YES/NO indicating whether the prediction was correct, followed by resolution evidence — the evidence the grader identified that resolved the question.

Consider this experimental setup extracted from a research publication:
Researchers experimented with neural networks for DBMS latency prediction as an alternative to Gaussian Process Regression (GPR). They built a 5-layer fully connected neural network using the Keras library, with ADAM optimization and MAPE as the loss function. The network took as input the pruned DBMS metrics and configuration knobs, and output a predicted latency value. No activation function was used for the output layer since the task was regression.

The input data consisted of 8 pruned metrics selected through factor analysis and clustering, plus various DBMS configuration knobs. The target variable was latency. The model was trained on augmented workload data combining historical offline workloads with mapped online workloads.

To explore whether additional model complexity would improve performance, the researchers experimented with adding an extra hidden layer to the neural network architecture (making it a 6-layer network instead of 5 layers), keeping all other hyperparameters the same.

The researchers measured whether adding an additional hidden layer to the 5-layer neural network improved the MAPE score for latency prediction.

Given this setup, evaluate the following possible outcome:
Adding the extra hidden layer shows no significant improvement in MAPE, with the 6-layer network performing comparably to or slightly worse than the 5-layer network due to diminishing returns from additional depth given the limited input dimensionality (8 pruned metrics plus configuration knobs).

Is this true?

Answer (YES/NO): YES